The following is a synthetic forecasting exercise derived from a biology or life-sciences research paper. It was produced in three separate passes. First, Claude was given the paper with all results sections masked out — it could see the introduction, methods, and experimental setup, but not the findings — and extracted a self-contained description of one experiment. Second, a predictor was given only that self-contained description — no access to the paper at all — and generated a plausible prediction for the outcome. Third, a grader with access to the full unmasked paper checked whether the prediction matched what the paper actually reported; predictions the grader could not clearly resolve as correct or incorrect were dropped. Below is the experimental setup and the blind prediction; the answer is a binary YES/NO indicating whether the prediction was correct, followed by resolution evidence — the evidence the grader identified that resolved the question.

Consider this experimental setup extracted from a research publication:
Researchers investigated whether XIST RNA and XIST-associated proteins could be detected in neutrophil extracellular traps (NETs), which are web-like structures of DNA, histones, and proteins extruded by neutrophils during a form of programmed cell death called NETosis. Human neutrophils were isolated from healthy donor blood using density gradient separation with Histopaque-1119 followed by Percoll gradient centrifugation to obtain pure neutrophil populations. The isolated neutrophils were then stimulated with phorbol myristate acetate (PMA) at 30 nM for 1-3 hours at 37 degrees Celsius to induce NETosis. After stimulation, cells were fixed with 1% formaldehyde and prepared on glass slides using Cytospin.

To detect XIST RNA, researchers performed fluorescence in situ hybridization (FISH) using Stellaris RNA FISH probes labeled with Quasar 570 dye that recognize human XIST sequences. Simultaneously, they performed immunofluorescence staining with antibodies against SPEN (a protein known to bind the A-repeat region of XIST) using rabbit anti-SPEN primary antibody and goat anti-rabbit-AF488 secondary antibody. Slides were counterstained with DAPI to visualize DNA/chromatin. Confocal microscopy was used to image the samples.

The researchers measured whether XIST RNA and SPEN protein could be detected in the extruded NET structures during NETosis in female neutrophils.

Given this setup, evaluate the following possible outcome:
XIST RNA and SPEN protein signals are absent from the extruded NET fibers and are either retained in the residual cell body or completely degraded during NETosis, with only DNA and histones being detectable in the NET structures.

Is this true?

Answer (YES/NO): NO